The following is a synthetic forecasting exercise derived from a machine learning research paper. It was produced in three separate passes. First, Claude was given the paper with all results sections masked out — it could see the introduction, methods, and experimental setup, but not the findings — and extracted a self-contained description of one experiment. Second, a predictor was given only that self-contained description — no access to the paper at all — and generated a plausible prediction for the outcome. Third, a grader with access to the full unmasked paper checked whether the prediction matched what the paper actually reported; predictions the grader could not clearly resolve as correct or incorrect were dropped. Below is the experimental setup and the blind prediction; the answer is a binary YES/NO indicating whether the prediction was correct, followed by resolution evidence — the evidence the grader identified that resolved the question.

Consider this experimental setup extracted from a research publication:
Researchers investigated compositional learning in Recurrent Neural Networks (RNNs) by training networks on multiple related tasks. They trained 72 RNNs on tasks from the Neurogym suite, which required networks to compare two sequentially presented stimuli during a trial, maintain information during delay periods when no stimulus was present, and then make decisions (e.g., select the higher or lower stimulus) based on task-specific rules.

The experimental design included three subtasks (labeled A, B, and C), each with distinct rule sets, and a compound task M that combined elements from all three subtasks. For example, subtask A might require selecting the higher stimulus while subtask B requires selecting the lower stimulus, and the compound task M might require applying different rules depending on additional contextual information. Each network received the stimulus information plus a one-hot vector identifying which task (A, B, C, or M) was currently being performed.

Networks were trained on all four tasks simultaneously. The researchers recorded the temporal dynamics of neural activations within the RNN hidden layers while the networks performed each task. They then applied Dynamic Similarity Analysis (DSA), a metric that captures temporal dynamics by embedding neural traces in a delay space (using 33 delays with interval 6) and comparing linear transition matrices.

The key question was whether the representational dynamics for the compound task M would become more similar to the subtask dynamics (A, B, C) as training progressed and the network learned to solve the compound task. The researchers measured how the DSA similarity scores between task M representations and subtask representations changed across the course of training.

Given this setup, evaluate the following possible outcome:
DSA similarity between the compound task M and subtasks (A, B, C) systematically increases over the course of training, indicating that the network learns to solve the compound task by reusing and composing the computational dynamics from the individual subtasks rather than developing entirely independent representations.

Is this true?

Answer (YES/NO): YES